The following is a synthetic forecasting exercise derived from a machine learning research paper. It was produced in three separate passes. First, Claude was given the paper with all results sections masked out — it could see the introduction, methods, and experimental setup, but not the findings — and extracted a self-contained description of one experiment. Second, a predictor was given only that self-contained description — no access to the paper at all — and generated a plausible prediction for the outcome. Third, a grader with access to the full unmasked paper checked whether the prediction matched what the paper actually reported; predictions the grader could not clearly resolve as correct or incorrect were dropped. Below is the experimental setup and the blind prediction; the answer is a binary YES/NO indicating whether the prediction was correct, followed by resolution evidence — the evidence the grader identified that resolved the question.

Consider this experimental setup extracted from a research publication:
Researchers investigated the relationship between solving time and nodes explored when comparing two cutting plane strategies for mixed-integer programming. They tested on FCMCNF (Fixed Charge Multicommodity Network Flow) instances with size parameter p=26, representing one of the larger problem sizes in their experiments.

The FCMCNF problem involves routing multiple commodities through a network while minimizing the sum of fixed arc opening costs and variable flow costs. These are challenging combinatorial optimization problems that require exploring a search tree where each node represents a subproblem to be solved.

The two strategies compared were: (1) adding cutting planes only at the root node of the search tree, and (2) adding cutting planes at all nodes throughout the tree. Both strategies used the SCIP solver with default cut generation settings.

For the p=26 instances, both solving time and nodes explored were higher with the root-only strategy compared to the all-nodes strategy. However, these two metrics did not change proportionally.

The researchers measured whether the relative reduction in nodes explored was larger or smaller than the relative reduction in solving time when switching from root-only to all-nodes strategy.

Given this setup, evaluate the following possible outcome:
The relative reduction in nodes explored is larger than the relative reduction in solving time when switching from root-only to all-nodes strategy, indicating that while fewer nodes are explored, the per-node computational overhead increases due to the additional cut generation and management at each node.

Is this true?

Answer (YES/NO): YES